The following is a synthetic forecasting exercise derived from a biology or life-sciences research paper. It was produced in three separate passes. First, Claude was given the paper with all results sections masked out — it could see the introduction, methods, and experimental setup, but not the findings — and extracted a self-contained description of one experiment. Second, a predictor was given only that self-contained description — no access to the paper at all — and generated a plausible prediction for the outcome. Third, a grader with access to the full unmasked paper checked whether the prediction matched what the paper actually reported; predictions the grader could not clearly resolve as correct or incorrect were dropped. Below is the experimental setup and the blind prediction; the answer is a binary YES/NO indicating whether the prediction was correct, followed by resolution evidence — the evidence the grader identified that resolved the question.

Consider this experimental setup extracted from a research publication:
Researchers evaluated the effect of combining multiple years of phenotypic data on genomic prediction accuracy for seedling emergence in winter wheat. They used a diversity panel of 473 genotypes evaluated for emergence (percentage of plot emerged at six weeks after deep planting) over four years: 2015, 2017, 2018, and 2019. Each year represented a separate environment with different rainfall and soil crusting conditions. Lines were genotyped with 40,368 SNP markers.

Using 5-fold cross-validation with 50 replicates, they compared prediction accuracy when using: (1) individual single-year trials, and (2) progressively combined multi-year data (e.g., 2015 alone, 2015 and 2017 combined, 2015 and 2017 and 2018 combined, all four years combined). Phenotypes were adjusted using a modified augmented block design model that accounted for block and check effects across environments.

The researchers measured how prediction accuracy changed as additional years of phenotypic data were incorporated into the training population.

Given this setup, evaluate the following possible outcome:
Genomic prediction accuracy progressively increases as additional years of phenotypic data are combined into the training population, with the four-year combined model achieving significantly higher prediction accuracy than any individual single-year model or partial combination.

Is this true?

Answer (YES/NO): NO